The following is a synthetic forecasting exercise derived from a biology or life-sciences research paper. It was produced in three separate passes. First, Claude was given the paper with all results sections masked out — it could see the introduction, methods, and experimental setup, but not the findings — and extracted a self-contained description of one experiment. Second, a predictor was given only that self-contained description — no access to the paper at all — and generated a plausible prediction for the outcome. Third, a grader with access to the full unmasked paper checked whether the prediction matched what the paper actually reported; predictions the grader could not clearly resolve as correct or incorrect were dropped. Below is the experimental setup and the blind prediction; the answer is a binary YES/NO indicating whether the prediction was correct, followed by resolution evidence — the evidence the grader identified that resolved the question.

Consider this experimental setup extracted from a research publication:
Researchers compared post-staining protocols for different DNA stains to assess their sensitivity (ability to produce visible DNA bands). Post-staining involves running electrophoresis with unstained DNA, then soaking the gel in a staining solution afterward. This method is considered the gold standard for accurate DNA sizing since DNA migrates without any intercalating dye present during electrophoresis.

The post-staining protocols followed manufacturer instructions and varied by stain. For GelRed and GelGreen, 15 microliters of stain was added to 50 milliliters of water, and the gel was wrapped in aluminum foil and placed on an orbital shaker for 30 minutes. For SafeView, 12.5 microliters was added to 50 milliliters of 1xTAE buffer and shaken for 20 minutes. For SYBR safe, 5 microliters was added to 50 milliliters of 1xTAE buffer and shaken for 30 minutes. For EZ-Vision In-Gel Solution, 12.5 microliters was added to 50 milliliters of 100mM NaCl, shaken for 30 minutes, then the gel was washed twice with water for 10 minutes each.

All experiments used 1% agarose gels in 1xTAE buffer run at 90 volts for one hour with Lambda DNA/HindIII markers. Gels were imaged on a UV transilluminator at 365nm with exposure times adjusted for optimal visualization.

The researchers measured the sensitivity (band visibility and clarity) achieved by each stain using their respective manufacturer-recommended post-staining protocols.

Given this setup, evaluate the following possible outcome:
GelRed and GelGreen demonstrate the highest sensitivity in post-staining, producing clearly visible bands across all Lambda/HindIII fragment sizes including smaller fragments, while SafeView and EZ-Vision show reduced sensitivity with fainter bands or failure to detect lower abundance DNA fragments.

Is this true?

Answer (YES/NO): NO